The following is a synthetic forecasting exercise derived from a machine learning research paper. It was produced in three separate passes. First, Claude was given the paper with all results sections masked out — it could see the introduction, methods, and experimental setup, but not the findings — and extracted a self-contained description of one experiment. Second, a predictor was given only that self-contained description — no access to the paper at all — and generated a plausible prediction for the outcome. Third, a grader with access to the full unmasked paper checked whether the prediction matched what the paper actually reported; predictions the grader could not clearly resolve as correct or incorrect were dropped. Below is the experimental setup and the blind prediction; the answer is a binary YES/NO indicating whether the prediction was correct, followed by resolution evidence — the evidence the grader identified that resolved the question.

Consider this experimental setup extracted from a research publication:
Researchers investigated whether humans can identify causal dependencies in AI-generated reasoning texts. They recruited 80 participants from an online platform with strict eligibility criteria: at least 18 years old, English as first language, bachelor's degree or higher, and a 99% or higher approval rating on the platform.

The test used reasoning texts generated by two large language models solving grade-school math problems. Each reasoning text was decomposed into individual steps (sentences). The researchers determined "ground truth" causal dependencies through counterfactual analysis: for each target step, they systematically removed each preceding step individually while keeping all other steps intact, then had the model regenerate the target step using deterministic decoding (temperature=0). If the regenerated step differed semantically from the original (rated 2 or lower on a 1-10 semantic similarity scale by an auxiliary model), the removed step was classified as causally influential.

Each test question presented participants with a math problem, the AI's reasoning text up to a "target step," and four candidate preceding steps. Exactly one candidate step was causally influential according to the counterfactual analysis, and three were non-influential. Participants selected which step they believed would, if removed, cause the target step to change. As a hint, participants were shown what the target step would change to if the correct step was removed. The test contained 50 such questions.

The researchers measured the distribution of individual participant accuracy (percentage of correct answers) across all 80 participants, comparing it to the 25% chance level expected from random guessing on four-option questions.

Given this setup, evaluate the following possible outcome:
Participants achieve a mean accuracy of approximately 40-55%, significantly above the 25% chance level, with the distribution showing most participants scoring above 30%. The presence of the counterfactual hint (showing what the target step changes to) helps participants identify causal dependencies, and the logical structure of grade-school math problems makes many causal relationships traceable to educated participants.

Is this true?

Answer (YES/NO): NO